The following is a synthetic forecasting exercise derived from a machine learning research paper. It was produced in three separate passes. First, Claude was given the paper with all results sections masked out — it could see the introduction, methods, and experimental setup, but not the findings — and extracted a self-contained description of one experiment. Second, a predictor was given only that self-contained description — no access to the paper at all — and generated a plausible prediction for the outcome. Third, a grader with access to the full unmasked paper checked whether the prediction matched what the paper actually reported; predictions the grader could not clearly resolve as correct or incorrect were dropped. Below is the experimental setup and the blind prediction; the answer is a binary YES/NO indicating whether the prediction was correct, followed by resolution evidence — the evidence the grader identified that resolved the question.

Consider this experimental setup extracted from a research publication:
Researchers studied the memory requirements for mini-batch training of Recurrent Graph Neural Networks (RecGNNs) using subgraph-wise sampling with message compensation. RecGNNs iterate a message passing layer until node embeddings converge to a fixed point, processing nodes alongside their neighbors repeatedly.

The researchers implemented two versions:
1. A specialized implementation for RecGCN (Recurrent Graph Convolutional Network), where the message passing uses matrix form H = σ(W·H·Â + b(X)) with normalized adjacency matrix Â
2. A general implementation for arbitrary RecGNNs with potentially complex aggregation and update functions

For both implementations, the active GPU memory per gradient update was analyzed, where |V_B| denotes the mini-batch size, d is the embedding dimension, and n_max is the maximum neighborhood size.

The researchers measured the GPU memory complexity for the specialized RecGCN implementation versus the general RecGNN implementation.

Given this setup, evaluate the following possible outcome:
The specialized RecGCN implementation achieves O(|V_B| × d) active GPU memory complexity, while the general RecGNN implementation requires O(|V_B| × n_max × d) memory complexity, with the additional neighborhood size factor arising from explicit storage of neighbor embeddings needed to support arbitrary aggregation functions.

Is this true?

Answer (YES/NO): NO